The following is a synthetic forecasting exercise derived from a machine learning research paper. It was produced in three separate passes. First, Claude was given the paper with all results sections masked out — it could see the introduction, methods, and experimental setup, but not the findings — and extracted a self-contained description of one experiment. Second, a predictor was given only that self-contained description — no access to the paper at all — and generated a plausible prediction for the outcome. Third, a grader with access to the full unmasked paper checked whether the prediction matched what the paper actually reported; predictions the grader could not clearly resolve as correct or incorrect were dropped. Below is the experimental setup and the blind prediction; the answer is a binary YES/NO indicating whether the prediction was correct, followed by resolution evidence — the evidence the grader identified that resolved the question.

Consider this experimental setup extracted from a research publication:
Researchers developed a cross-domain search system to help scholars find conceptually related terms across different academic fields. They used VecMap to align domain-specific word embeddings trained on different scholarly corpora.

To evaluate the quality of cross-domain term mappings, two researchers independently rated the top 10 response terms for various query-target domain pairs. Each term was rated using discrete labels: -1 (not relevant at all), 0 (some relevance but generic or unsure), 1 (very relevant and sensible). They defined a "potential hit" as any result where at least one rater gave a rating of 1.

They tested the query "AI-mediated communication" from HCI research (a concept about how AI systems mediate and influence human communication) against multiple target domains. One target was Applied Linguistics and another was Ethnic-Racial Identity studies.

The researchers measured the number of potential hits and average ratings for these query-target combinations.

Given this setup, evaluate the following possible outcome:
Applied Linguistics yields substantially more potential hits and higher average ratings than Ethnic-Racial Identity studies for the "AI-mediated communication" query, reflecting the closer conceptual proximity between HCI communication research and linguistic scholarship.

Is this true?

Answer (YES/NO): YES